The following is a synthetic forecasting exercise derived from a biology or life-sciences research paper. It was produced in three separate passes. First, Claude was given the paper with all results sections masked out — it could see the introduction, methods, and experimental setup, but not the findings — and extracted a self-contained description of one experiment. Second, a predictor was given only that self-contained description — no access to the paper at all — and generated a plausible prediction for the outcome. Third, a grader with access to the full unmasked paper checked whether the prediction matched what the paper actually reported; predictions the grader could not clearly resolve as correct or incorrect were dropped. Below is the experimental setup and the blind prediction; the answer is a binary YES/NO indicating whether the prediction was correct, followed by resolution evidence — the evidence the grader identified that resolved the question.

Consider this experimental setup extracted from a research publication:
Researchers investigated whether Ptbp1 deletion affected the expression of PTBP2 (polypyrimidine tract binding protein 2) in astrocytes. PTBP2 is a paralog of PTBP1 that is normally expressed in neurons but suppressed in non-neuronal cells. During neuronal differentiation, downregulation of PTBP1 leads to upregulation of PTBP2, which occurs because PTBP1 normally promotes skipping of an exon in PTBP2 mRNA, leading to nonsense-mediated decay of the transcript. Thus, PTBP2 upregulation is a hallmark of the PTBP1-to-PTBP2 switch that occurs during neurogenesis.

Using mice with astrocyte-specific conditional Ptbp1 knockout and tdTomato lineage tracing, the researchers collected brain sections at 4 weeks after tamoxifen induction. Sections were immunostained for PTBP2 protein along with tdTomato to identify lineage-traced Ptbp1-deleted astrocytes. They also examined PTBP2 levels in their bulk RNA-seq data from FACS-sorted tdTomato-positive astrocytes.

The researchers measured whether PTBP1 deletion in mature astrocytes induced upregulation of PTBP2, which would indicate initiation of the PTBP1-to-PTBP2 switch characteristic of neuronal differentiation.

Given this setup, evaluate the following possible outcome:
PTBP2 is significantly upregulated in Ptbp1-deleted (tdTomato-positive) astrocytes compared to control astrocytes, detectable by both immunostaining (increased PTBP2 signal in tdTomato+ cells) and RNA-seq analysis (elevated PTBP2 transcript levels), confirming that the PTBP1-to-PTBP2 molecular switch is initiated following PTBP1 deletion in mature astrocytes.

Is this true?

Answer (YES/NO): NO